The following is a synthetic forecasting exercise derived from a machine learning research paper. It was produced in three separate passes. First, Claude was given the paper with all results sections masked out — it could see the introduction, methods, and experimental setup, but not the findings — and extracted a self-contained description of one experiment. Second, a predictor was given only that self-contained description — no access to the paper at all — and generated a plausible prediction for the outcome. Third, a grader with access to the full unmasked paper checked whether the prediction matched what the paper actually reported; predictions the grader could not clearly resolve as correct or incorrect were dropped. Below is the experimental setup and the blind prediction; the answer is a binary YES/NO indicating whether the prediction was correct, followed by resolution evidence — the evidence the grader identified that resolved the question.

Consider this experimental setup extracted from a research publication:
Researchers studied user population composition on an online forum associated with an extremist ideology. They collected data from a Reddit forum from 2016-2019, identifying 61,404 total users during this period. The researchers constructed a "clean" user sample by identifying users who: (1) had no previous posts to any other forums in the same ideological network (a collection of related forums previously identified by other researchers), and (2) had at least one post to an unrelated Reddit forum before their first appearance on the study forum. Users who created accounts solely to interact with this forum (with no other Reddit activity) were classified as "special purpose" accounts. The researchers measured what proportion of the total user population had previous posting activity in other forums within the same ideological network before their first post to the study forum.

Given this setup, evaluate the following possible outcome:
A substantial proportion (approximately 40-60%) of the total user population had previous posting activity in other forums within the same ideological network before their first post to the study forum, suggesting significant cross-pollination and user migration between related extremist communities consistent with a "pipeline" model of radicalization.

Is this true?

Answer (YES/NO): NO